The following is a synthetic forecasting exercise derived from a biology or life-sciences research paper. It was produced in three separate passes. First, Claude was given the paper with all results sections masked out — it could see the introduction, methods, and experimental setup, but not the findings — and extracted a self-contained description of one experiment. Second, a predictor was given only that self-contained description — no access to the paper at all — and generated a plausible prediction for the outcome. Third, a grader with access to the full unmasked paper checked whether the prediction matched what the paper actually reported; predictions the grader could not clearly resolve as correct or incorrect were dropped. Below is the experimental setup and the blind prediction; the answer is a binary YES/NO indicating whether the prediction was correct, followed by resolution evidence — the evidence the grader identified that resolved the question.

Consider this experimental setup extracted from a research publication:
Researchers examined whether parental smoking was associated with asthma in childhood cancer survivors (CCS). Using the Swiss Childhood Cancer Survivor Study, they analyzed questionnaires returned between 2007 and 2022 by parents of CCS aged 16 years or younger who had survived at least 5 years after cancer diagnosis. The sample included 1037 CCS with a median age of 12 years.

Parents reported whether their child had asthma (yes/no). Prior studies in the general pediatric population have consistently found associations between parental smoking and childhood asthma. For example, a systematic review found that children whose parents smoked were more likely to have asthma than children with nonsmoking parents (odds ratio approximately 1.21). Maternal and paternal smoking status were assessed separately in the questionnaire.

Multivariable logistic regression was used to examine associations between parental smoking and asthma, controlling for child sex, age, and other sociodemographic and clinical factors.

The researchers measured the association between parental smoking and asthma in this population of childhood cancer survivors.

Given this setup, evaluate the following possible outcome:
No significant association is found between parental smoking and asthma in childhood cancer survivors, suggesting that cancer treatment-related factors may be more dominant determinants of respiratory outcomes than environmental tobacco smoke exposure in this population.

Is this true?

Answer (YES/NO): NO